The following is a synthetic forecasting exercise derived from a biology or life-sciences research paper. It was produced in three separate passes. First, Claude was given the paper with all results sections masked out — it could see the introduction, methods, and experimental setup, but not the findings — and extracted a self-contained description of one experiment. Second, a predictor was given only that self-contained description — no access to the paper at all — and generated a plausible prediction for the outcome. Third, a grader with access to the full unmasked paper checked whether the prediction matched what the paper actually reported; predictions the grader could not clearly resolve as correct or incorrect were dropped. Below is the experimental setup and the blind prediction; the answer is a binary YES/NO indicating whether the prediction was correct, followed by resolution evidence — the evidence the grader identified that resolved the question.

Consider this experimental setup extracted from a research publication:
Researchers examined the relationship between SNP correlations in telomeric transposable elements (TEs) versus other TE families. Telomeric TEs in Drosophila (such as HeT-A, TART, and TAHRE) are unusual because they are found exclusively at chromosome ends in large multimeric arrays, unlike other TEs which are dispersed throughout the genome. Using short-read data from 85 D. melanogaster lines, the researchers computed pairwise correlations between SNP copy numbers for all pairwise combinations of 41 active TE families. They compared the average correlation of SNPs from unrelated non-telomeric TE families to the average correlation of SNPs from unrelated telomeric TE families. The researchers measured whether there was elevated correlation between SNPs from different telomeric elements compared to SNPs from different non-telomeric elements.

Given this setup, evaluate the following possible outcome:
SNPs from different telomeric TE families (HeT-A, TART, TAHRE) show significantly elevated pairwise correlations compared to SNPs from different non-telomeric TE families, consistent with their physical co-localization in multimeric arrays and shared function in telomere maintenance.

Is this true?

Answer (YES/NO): YES